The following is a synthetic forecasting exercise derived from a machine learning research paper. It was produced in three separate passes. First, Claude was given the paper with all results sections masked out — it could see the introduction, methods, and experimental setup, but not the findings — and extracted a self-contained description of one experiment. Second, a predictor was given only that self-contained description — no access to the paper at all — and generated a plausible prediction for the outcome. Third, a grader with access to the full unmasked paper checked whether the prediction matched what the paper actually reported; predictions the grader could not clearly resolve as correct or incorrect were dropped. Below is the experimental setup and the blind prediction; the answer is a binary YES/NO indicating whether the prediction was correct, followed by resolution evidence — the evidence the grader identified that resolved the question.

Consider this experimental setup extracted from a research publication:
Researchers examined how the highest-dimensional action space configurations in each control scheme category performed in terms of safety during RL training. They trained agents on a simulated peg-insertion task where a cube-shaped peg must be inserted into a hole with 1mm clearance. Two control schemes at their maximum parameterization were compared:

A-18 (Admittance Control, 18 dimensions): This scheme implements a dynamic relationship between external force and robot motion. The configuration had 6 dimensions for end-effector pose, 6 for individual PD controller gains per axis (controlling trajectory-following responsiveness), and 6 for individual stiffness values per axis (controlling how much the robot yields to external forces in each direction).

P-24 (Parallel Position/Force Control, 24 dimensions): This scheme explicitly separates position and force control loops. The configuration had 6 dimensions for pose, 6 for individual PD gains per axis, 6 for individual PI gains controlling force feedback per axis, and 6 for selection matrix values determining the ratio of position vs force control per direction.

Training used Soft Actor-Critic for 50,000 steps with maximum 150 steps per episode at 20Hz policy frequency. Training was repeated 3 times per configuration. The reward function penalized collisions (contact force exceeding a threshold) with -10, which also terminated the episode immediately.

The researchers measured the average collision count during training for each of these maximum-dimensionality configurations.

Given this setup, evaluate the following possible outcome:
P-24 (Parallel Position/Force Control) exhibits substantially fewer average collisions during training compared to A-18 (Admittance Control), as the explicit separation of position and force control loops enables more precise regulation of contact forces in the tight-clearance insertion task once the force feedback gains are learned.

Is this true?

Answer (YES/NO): YES